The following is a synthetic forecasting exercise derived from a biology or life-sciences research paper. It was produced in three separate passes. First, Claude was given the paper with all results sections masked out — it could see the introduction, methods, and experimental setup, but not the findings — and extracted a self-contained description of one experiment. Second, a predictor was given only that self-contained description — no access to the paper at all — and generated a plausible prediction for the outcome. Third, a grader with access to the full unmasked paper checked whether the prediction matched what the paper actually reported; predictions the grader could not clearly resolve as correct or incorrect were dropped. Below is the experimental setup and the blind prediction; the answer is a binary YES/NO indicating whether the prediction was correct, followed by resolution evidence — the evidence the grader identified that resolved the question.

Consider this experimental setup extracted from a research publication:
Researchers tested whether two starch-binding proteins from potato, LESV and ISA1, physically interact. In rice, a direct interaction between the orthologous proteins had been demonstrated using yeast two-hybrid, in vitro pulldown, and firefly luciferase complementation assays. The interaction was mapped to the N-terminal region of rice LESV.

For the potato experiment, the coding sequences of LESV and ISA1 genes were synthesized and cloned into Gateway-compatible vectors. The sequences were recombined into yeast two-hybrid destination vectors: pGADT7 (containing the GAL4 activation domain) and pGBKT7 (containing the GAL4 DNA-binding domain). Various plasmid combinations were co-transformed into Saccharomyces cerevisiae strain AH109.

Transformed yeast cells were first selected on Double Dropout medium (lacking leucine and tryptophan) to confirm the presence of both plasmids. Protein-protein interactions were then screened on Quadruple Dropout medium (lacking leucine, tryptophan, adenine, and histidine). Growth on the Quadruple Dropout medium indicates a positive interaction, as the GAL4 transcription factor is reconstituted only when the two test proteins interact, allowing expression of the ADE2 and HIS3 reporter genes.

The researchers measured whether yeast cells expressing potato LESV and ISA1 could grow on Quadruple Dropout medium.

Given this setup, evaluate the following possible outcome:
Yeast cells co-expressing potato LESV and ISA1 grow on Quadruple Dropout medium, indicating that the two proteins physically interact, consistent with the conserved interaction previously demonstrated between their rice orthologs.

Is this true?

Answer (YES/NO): YES